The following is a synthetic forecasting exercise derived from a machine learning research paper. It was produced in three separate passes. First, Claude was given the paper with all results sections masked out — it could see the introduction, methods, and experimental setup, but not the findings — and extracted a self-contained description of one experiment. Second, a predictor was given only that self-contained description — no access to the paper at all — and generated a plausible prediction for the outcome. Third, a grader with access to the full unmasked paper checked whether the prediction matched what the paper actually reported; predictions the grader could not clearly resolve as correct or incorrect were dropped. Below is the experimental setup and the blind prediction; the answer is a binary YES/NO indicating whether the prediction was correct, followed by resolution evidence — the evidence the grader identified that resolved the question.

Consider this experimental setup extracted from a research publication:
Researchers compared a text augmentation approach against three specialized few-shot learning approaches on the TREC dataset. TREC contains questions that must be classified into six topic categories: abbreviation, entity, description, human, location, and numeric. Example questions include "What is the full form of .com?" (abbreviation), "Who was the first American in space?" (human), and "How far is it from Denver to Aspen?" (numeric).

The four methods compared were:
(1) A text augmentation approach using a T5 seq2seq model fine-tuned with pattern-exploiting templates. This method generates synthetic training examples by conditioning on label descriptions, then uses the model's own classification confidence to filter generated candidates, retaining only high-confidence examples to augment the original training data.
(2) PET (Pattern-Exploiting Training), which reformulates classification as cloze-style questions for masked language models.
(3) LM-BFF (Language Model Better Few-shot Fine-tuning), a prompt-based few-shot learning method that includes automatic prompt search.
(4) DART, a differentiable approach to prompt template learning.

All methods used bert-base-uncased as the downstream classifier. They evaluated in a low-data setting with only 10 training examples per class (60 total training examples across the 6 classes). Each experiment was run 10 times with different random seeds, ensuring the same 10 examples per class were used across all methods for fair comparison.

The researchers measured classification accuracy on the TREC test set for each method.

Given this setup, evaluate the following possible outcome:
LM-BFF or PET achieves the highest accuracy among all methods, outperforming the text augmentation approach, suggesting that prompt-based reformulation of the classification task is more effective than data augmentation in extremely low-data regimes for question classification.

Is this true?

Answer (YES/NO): YES